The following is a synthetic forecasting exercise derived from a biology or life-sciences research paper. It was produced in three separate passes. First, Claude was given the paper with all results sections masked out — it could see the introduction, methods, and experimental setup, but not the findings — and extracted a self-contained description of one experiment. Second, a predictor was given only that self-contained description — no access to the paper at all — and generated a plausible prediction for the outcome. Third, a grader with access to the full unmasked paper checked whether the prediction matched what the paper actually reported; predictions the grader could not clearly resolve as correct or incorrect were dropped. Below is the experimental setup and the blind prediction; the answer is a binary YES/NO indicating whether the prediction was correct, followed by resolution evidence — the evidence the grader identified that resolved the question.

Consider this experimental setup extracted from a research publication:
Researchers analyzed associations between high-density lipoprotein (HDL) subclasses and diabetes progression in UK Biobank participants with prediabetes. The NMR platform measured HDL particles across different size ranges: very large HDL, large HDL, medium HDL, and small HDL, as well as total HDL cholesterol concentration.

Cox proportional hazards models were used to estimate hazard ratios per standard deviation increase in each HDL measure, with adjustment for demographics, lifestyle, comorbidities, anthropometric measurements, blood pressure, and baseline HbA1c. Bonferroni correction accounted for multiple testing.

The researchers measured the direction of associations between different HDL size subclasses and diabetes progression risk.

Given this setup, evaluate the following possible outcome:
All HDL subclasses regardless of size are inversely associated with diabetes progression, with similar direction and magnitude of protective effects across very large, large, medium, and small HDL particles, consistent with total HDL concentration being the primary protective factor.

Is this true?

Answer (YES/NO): NO